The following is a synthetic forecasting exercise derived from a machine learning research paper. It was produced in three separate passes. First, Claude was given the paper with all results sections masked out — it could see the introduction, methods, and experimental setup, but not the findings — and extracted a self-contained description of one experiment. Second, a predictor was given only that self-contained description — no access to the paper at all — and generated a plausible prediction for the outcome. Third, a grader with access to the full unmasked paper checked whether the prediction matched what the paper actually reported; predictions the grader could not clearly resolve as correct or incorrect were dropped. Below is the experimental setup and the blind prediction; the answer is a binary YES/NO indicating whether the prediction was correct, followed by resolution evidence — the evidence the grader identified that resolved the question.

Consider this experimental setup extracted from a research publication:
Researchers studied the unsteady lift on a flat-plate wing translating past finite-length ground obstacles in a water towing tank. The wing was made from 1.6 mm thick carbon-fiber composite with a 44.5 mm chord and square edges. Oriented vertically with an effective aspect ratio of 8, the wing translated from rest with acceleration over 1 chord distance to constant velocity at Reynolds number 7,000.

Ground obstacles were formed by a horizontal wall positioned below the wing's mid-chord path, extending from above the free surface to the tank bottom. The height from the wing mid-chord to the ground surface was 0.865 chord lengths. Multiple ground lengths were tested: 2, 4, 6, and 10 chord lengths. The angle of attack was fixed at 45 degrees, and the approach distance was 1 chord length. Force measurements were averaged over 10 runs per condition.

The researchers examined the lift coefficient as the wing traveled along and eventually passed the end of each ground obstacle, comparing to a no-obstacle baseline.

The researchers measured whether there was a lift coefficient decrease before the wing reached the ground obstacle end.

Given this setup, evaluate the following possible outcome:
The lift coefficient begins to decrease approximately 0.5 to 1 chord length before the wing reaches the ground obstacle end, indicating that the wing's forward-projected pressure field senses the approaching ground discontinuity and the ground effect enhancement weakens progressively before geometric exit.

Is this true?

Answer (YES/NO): NO